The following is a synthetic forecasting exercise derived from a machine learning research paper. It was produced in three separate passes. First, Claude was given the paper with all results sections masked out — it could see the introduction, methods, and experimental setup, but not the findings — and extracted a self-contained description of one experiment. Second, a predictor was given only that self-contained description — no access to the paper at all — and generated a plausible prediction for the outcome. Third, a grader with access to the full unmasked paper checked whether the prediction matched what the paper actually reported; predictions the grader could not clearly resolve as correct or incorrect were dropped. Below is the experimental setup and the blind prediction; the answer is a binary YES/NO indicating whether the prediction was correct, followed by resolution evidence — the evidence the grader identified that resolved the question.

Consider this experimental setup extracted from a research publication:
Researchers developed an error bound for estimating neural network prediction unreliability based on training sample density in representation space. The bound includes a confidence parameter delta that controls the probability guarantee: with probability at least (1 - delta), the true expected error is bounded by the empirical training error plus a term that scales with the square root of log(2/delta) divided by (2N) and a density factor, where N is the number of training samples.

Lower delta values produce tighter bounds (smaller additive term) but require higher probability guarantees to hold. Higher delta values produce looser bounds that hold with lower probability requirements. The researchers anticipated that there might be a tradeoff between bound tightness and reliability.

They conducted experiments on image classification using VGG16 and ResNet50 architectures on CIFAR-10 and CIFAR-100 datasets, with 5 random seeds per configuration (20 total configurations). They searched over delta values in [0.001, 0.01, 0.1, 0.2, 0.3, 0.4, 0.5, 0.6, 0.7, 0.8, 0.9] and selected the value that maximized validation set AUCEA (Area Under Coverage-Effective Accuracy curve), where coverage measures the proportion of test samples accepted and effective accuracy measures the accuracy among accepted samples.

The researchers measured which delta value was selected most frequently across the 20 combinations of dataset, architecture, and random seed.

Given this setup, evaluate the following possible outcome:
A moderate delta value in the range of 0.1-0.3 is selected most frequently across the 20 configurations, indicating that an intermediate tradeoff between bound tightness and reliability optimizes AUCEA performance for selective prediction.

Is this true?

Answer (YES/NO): NO